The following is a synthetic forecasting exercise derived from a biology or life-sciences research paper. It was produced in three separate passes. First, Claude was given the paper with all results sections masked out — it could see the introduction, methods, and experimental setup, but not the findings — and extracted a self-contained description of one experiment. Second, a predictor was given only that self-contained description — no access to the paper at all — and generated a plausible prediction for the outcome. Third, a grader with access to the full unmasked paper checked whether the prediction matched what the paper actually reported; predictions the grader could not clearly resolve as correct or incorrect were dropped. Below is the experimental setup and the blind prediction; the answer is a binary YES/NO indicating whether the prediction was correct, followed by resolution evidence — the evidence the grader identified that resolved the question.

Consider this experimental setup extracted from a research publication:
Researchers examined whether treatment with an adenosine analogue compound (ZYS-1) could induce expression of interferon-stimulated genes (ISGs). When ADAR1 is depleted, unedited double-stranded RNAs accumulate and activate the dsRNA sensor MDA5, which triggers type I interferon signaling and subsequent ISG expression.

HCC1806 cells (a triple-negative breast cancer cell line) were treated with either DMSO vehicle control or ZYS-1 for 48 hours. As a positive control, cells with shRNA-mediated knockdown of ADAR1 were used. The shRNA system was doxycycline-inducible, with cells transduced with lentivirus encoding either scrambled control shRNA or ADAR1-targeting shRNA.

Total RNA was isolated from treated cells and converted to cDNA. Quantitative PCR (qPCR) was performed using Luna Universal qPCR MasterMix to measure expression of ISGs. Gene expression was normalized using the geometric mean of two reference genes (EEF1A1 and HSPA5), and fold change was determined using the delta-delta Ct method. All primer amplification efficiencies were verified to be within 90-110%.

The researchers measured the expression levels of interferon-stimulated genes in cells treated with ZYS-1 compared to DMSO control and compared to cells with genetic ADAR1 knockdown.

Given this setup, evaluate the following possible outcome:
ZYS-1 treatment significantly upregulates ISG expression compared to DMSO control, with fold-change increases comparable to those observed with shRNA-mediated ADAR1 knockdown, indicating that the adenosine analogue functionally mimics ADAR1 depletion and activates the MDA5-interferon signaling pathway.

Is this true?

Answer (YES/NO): NO